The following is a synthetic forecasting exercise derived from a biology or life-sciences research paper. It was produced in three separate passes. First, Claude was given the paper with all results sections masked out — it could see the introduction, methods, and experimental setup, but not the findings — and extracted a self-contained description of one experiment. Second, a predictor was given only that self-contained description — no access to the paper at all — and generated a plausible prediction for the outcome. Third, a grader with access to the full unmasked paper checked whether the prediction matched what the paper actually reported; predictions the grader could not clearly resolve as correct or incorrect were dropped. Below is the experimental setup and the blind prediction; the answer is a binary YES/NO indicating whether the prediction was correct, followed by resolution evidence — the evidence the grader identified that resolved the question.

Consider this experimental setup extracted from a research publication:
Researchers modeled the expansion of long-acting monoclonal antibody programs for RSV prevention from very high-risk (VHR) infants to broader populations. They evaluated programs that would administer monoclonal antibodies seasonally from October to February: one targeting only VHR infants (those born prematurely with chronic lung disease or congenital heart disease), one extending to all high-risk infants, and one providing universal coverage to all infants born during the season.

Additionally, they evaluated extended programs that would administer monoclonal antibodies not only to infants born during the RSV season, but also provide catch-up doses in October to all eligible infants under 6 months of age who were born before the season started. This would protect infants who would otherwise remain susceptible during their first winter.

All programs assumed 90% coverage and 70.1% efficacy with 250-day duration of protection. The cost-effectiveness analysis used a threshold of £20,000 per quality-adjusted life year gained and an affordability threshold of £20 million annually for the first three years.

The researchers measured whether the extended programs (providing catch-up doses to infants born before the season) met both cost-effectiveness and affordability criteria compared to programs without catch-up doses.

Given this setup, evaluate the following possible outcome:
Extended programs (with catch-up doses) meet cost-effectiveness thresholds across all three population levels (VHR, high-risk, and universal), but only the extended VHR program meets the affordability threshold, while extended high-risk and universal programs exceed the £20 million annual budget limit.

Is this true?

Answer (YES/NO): NO